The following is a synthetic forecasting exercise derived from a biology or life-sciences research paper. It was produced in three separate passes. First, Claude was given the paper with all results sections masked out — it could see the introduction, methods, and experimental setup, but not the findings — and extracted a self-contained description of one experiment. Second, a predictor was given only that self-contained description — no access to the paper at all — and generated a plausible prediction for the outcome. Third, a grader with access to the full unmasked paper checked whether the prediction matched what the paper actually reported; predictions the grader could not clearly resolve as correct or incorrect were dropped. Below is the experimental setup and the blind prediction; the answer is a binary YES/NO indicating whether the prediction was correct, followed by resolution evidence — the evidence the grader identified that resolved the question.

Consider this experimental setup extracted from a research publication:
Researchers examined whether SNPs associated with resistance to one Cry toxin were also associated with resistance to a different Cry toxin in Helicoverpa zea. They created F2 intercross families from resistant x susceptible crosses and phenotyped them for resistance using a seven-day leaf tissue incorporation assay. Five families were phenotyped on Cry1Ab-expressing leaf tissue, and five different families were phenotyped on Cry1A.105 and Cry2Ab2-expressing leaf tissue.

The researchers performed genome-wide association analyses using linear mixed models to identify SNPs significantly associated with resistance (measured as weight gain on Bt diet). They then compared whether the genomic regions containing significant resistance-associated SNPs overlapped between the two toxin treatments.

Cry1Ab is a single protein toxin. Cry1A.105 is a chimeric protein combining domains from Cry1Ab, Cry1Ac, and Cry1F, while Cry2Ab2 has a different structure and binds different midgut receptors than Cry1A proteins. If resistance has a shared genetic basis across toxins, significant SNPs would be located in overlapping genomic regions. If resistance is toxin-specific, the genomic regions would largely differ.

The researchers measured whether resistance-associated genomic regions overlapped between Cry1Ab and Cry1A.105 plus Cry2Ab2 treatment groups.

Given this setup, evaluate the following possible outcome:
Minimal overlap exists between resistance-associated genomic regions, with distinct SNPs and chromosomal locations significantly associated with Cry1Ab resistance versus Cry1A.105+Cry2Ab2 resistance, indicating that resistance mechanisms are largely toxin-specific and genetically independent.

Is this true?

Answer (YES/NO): NO